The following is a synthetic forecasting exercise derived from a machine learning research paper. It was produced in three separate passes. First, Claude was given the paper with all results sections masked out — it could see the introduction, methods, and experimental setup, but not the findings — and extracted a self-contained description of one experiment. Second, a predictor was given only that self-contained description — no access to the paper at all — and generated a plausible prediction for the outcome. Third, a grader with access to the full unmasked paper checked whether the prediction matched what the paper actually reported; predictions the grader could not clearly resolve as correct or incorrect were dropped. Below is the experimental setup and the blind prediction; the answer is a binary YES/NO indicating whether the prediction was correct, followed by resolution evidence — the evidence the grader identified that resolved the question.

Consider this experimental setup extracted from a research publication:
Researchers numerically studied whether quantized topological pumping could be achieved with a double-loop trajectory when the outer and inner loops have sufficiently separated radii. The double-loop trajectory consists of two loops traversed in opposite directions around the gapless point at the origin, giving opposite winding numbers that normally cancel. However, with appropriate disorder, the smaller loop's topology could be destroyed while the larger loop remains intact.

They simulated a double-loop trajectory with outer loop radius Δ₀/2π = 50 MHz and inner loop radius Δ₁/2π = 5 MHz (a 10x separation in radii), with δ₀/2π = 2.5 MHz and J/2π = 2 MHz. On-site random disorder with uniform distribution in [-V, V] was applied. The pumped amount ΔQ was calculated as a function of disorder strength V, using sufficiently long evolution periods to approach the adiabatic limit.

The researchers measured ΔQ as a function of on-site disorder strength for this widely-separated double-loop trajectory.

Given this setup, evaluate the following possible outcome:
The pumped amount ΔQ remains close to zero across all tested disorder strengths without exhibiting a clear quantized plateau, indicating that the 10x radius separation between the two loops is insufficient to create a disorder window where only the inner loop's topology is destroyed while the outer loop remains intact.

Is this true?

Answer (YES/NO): NO